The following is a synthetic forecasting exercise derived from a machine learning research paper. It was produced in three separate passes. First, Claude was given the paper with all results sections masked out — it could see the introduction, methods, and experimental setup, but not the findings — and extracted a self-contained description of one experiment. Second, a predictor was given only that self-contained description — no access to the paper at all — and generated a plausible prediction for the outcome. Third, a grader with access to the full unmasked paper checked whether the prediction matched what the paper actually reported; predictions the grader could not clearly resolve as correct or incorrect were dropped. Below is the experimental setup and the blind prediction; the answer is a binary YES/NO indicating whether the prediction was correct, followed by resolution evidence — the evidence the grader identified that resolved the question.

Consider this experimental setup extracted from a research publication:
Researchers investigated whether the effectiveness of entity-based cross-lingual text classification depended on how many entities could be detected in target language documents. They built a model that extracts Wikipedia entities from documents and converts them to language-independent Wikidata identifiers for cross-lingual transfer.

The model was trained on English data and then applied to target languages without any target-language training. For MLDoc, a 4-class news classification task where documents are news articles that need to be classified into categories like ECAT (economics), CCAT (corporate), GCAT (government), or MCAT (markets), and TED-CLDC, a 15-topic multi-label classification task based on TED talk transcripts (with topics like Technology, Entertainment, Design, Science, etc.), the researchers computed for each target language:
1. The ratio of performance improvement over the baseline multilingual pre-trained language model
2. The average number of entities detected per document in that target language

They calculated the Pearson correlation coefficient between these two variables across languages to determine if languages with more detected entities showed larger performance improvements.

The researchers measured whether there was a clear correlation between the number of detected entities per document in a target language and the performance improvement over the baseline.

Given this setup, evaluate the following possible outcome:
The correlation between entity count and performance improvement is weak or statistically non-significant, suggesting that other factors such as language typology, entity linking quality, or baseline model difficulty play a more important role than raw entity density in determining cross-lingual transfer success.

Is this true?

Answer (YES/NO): YES